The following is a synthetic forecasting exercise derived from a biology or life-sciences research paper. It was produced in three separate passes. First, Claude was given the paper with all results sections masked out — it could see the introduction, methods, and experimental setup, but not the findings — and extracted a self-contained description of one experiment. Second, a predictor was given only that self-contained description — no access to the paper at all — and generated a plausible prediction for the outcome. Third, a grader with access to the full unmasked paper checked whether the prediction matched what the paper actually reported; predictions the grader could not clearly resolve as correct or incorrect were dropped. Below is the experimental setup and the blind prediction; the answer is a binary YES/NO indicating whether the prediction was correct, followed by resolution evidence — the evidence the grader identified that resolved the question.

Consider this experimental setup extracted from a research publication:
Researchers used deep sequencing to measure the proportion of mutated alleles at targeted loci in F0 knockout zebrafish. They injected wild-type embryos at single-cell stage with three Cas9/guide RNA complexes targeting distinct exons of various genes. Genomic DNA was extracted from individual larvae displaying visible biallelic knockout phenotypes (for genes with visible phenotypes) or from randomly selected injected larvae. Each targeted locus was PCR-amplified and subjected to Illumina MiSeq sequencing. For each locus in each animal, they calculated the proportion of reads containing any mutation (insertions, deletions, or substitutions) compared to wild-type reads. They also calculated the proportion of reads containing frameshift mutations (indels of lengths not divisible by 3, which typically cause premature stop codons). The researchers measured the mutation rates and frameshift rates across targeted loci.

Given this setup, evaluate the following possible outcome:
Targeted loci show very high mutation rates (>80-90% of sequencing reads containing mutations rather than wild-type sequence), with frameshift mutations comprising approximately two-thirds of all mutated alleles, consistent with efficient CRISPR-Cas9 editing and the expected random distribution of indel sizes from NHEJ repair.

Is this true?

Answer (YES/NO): YES